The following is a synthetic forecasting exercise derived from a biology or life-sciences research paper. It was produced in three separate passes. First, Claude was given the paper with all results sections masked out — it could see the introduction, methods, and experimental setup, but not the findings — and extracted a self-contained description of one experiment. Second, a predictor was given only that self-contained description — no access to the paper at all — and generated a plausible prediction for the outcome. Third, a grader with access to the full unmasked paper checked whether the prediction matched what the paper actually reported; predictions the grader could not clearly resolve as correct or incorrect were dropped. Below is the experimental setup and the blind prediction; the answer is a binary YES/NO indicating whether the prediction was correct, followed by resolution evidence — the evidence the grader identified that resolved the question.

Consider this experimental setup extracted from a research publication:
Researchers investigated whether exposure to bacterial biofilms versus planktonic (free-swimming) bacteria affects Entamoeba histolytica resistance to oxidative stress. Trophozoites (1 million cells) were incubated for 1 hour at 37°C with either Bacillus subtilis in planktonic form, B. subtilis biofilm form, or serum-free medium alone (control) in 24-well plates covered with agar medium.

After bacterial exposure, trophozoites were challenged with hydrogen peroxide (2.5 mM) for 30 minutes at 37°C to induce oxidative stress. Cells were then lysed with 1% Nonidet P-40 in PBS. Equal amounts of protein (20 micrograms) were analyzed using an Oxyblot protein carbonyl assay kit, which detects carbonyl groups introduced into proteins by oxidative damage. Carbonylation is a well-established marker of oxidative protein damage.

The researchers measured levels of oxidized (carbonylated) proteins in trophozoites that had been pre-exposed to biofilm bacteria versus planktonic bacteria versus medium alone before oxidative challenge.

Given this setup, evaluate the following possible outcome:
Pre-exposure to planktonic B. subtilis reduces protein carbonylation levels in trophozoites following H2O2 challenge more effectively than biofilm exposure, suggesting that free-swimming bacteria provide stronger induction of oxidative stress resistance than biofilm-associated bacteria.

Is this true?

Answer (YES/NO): NO